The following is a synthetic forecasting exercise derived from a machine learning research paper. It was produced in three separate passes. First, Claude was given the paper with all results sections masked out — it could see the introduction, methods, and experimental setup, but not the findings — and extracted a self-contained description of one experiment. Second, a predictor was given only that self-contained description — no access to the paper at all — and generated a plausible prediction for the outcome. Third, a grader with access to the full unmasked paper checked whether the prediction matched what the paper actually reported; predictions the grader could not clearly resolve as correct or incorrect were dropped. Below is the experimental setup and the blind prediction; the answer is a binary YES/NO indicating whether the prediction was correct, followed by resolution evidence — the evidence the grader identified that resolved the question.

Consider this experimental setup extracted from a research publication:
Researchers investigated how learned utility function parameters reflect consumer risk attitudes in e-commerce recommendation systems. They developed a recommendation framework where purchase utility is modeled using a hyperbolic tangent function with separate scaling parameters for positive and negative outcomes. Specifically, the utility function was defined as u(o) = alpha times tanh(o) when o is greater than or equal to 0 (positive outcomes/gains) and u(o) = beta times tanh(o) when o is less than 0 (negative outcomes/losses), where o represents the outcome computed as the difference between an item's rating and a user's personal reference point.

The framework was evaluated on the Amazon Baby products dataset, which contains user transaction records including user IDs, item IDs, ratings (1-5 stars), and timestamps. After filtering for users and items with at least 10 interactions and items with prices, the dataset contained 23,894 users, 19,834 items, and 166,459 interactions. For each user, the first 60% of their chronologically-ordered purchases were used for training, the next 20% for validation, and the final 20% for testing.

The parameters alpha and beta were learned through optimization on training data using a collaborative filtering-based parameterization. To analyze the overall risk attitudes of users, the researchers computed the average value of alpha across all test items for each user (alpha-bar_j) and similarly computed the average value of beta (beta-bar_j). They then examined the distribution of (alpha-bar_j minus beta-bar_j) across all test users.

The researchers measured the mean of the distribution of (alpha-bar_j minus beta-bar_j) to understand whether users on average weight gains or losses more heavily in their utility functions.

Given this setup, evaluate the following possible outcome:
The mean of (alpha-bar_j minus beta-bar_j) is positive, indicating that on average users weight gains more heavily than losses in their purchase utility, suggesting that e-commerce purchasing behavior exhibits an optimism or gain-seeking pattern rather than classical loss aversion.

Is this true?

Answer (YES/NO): NO